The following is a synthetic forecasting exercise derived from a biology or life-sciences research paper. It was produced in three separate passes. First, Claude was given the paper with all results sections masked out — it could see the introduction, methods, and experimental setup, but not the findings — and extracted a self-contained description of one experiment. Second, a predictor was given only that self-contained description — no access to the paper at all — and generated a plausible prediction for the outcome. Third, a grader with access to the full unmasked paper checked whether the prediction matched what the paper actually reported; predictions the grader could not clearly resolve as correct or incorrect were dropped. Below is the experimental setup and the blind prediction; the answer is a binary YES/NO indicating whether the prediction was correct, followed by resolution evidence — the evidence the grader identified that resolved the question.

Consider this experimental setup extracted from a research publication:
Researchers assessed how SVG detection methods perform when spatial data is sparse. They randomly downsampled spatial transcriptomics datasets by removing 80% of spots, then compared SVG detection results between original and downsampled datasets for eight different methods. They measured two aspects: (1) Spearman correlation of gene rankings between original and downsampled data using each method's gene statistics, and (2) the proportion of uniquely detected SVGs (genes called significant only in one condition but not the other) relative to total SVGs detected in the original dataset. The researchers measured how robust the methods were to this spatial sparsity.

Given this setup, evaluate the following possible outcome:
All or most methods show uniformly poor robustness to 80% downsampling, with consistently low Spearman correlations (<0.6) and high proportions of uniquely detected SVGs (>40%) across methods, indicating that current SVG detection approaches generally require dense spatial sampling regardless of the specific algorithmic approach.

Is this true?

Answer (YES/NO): NO